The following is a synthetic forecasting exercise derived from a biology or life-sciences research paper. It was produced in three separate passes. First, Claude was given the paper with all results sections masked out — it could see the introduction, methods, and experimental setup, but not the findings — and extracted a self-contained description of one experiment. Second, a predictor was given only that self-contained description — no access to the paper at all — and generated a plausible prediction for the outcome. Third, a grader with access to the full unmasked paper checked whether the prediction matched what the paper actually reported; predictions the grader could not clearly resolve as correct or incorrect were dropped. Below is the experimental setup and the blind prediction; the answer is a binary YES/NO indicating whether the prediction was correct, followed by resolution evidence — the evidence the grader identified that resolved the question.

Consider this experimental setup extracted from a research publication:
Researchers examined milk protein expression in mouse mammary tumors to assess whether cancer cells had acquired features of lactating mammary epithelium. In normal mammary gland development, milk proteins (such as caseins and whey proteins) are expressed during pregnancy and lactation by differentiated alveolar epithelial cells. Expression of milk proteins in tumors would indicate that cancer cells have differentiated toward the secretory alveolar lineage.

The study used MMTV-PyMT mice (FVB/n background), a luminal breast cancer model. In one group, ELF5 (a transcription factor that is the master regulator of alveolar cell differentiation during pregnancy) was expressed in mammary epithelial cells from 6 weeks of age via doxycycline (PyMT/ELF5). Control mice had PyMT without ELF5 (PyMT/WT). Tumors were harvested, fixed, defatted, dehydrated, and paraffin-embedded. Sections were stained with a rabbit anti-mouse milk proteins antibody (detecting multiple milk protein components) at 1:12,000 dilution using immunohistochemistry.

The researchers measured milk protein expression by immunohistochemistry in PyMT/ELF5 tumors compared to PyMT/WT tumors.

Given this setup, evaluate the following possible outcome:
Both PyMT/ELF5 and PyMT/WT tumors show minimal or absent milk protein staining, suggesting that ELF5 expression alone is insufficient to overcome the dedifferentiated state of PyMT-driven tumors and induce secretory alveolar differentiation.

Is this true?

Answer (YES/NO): NO